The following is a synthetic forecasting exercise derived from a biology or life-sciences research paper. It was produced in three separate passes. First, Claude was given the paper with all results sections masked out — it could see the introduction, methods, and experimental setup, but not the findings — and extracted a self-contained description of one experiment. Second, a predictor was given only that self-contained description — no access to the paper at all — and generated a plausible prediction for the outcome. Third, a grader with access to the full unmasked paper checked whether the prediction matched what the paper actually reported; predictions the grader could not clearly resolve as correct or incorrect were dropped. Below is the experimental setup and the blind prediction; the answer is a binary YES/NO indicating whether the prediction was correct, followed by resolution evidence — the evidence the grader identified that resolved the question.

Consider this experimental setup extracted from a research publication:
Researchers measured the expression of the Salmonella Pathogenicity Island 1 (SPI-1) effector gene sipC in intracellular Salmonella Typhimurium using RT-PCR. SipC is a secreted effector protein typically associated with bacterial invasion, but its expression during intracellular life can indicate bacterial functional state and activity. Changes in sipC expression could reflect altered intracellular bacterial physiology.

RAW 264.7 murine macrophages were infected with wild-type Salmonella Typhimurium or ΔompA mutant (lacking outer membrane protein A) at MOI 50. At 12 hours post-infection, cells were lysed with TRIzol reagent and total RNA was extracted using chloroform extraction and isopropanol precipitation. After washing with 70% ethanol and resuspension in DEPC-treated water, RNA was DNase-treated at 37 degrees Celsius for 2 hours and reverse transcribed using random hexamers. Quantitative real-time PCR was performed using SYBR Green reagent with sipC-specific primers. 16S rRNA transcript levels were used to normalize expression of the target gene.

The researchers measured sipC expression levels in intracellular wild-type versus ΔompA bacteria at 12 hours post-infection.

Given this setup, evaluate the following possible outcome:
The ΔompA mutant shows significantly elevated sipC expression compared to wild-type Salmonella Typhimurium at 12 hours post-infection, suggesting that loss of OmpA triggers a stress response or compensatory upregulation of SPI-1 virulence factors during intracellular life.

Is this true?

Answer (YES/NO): NO